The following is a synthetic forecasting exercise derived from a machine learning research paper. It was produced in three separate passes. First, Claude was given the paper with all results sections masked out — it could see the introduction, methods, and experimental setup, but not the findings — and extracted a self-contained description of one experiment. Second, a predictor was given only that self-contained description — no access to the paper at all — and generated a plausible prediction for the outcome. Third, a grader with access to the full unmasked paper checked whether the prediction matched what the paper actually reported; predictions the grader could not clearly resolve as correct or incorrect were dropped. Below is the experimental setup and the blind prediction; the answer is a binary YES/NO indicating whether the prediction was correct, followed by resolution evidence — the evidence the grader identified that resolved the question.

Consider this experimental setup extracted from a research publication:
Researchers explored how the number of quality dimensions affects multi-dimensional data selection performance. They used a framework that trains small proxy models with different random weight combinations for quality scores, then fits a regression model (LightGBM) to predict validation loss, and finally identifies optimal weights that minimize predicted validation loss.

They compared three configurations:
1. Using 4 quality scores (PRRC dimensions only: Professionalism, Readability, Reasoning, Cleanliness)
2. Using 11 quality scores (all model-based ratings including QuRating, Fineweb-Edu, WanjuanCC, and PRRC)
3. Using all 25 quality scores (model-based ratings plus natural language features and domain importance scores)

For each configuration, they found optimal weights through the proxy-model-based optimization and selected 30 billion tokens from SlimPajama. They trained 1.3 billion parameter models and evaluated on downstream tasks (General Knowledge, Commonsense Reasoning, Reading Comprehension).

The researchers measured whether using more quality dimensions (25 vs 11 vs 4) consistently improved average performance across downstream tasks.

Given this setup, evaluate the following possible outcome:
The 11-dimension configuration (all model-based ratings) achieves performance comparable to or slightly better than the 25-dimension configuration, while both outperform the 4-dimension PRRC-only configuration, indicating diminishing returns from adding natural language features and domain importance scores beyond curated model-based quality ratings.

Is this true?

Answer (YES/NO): NO